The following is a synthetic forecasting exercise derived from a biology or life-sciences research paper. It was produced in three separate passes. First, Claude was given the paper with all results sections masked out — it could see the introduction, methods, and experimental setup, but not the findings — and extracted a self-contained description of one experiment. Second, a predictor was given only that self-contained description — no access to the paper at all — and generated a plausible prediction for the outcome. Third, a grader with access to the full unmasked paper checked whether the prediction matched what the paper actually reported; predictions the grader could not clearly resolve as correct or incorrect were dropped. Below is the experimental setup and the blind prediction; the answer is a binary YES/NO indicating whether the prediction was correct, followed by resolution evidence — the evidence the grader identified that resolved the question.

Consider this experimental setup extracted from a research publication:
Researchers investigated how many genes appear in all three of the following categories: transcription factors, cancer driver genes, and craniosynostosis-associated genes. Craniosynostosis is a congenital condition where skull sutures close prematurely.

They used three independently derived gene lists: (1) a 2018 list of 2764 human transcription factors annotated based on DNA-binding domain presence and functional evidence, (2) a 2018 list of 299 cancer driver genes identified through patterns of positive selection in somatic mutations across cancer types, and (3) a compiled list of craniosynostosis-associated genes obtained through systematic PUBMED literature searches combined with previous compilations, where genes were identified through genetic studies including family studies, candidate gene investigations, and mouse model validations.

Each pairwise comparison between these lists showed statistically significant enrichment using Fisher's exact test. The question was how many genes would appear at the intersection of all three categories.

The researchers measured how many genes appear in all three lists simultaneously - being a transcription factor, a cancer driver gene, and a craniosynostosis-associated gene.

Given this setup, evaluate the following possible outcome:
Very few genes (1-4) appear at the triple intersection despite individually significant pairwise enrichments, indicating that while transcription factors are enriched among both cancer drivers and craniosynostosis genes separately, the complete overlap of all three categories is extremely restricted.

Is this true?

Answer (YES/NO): YES